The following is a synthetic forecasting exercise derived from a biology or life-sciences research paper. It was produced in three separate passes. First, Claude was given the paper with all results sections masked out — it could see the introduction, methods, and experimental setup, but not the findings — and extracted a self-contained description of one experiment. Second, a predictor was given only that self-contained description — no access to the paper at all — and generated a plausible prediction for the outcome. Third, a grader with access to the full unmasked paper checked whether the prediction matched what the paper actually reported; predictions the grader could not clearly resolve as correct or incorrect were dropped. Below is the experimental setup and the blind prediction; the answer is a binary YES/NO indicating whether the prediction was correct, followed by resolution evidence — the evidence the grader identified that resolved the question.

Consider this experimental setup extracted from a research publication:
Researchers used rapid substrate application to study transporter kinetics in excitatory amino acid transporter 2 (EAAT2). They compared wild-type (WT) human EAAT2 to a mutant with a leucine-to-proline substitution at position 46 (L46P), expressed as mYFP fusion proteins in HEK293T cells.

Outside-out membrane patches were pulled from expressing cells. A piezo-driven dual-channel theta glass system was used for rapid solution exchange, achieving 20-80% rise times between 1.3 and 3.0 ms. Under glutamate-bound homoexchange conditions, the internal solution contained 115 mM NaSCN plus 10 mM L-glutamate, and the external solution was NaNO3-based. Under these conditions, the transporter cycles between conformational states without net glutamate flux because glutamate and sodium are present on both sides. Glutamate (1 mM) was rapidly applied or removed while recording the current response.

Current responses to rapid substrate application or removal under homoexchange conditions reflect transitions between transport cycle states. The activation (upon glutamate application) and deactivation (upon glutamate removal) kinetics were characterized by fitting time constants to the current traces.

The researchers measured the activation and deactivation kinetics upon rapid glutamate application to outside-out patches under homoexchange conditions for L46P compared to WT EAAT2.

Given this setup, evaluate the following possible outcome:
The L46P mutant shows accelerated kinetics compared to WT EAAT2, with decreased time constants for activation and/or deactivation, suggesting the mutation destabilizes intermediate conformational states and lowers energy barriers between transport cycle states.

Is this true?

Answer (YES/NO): NO